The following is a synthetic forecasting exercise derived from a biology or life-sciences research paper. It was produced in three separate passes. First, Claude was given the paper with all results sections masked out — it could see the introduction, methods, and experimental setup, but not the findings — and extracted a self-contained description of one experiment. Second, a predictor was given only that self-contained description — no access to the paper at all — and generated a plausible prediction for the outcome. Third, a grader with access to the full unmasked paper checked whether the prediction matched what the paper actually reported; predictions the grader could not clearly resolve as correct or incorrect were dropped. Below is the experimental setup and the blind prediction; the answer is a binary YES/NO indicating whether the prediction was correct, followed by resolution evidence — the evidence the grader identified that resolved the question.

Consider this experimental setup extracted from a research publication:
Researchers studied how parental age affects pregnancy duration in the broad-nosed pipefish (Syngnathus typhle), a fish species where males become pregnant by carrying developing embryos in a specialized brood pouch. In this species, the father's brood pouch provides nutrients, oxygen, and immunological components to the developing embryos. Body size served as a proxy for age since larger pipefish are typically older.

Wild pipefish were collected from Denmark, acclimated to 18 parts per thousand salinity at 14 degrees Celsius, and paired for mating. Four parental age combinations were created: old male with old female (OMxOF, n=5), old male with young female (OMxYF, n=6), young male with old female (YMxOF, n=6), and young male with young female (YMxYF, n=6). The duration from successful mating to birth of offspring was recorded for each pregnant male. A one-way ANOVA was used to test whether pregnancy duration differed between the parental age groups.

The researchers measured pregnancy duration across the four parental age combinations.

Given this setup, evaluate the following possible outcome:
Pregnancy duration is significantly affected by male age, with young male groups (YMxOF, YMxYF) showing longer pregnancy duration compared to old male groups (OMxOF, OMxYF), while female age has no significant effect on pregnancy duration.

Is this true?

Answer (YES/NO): NO